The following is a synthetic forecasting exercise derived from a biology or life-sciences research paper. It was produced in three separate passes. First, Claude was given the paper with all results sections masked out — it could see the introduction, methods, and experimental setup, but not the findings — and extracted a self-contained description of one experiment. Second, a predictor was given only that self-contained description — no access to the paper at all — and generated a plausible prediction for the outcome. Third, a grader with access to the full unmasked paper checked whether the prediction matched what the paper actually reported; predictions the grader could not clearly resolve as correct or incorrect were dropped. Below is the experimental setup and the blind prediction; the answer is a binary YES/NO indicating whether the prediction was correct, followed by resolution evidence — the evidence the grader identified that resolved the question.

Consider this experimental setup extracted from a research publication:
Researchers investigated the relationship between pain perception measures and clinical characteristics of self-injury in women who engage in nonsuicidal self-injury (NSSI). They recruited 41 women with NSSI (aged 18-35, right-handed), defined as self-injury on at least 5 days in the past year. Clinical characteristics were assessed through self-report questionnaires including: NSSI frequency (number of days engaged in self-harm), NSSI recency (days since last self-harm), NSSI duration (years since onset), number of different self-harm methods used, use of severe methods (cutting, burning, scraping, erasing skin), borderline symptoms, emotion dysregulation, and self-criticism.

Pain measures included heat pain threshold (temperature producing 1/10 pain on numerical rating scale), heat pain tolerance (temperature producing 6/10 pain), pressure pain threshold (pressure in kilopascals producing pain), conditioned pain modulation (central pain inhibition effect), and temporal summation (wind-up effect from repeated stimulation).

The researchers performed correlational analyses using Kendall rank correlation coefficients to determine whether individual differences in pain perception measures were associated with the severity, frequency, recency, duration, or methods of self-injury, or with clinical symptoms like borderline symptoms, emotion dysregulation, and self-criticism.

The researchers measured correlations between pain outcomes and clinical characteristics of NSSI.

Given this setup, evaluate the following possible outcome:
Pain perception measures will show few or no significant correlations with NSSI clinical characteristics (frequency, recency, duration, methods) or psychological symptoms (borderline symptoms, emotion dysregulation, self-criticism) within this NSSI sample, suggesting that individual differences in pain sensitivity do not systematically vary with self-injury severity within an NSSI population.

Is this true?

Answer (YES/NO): YES